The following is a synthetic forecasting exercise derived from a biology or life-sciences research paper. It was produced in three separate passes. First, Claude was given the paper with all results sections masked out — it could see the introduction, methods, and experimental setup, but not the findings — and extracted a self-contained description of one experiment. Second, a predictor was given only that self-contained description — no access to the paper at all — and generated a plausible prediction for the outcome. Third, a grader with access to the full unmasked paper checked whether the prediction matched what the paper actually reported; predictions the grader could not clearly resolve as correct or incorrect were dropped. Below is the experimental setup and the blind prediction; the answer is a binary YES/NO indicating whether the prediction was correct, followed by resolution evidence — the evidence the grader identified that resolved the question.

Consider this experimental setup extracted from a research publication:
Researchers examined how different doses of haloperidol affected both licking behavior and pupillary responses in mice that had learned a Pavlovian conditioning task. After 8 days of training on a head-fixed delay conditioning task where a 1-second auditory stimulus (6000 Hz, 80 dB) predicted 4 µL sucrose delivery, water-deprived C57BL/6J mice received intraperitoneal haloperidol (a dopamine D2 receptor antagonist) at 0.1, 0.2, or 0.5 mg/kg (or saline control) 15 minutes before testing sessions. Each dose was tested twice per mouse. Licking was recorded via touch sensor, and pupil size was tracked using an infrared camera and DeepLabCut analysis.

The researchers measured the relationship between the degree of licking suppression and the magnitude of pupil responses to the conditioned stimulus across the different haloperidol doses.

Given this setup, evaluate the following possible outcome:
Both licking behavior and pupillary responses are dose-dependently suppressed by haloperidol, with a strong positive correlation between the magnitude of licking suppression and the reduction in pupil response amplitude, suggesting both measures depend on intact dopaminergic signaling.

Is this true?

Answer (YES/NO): NO